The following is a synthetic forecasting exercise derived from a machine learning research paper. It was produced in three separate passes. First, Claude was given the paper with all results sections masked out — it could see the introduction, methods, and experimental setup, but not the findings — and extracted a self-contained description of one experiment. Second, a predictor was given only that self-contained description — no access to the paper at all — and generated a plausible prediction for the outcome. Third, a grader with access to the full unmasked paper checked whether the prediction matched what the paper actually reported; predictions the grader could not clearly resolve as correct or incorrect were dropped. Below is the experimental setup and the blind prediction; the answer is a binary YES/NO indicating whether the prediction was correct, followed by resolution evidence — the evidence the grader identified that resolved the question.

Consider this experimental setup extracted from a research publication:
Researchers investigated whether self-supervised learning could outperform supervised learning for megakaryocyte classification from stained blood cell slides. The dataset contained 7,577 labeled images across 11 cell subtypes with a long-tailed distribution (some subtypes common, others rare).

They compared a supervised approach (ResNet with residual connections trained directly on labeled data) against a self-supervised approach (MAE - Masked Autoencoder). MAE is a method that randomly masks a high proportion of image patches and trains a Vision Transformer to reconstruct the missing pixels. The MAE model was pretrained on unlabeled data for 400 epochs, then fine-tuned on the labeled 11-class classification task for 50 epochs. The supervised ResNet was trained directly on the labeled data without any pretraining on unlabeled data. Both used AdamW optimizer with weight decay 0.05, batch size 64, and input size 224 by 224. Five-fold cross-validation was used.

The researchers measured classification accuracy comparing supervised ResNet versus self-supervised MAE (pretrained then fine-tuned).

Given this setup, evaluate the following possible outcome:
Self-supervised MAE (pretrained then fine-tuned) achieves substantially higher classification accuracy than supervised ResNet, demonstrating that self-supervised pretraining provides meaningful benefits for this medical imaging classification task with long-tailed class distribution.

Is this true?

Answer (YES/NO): NO